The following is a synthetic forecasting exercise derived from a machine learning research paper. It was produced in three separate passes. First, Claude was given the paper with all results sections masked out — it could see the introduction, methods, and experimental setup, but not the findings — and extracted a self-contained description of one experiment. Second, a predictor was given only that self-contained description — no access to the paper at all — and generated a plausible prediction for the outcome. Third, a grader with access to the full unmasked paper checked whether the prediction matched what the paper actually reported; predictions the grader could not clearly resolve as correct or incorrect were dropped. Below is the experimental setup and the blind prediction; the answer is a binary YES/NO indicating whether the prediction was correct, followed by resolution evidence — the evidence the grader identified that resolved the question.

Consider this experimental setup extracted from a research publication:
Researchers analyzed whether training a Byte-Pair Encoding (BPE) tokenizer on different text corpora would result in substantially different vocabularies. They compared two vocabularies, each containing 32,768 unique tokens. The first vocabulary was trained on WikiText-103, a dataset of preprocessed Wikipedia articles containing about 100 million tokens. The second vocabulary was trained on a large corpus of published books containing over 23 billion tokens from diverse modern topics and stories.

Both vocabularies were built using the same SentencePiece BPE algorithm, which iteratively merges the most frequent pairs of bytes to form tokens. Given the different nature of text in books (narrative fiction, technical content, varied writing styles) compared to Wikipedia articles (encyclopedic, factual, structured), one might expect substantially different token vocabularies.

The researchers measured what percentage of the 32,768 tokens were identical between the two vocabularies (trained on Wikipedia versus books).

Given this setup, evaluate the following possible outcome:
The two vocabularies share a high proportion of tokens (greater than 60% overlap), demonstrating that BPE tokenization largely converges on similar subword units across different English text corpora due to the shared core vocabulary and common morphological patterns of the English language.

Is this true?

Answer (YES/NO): YES